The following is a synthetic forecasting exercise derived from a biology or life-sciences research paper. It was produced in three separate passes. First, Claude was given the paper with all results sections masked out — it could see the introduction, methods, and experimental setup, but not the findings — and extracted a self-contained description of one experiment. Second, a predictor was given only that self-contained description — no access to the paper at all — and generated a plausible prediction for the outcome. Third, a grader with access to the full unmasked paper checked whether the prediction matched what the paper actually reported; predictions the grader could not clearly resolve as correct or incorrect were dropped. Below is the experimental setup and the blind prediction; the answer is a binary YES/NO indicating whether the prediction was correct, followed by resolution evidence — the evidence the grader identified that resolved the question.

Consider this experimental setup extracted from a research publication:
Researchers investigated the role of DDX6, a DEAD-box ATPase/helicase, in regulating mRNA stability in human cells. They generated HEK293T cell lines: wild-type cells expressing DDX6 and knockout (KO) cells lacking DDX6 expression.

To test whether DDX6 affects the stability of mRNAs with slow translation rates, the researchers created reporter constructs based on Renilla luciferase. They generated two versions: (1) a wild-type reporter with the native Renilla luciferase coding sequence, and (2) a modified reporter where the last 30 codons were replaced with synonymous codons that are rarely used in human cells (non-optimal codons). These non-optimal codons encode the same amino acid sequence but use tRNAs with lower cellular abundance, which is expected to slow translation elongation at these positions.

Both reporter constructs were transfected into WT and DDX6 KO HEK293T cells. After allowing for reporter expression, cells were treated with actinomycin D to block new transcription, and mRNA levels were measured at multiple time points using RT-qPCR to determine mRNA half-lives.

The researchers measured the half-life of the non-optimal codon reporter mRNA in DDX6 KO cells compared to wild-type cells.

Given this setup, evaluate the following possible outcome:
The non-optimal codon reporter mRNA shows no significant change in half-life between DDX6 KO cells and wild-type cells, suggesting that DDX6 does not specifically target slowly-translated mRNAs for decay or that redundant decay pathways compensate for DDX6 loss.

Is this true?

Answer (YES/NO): NO